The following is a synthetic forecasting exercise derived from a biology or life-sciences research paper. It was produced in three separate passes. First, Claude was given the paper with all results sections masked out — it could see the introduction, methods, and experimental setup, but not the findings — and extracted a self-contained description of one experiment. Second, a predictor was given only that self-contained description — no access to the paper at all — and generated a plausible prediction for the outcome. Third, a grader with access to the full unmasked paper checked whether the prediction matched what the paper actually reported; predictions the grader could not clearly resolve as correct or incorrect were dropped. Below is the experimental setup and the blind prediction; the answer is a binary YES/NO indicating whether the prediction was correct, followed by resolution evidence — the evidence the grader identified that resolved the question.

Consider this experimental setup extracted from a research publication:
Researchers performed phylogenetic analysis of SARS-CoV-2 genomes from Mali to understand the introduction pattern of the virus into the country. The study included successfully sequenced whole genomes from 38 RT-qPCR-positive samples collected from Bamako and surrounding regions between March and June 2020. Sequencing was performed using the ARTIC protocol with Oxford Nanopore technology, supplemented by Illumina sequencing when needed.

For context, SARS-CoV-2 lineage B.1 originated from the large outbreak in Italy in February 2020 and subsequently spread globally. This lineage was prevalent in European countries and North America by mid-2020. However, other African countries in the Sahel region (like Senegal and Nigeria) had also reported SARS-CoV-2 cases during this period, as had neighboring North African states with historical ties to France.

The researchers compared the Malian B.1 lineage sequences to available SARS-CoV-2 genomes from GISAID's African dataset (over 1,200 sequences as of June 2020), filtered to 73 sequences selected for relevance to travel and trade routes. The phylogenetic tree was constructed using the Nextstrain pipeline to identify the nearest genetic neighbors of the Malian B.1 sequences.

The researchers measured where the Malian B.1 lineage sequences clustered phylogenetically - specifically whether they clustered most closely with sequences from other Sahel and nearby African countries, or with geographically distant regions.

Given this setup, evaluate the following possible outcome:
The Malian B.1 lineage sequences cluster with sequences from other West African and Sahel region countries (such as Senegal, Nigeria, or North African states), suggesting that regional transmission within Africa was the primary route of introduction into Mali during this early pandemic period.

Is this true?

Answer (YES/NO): NO